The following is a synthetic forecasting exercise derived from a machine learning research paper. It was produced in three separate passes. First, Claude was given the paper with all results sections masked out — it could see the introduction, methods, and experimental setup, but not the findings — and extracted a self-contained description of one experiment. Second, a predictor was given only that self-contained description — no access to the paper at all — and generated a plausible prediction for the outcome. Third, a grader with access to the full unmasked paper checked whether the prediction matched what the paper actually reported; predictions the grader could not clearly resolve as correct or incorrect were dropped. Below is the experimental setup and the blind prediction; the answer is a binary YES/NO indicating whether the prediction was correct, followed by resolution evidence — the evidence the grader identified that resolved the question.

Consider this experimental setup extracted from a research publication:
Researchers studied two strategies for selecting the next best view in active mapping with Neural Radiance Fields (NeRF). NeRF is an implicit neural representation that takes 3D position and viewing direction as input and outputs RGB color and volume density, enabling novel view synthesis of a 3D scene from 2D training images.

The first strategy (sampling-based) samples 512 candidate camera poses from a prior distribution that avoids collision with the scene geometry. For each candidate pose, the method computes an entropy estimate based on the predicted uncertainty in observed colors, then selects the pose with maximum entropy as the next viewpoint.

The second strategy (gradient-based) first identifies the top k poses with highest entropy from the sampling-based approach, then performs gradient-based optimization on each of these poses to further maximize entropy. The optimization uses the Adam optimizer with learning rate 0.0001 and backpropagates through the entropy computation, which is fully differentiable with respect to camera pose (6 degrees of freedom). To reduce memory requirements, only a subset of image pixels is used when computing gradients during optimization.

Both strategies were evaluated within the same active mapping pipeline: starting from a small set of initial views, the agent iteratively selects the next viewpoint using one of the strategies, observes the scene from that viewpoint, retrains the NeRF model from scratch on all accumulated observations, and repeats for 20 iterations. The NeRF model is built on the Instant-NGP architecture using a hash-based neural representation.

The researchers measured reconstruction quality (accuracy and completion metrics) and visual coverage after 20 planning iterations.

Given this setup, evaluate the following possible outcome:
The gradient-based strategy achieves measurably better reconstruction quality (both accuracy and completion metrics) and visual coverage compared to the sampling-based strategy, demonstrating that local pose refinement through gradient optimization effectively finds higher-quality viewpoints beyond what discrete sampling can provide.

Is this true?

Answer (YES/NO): YES